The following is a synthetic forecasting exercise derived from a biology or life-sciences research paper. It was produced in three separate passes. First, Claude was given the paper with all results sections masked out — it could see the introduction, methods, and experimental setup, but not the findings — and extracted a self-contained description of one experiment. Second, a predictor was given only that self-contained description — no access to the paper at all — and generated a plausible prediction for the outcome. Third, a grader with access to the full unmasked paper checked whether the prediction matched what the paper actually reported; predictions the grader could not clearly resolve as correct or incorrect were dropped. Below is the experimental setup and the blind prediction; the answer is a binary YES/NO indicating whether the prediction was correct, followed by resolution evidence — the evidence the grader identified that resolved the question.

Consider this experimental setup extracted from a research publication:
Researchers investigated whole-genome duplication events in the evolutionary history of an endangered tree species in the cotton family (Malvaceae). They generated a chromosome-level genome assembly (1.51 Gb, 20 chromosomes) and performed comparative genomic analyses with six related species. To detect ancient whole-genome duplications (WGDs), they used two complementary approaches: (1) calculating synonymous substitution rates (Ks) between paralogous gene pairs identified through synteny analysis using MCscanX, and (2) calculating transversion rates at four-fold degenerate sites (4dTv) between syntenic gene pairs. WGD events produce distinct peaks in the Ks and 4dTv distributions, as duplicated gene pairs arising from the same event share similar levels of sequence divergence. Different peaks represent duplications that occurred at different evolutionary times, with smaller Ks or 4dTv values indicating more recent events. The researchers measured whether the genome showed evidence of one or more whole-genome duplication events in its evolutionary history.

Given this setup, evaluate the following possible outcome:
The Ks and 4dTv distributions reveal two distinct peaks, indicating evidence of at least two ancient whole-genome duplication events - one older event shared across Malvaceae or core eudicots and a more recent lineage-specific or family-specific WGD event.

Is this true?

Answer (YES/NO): YES